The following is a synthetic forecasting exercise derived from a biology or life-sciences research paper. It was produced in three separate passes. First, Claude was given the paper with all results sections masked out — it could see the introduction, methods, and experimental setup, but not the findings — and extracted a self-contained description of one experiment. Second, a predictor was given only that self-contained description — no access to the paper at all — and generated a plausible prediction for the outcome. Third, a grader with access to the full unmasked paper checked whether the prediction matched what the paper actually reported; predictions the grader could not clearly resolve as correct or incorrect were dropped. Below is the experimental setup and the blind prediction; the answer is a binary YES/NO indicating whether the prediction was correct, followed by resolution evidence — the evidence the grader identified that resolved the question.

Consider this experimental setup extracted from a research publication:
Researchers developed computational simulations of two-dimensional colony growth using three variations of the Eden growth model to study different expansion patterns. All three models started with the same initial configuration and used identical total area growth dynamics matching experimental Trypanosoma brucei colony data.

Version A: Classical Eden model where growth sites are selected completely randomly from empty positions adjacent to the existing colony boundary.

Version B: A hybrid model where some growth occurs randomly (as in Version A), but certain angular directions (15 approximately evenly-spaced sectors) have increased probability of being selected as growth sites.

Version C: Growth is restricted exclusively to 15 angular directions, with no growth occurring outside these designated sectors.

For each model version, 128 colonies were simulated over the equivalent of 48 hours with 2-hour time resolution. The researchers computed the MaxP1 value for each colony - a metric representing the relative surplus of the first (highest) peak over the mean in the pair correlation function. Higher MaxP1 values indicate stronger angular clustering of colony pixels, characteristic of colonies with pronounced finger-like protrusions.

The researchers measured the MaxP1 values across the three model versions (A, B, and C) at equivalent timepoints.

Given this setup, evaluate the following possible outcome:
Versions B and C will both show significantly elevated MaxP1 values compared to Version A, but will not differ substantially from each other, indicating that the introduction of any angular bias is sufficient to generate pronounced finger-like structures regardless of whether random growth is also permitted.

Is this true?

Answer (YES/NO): NO